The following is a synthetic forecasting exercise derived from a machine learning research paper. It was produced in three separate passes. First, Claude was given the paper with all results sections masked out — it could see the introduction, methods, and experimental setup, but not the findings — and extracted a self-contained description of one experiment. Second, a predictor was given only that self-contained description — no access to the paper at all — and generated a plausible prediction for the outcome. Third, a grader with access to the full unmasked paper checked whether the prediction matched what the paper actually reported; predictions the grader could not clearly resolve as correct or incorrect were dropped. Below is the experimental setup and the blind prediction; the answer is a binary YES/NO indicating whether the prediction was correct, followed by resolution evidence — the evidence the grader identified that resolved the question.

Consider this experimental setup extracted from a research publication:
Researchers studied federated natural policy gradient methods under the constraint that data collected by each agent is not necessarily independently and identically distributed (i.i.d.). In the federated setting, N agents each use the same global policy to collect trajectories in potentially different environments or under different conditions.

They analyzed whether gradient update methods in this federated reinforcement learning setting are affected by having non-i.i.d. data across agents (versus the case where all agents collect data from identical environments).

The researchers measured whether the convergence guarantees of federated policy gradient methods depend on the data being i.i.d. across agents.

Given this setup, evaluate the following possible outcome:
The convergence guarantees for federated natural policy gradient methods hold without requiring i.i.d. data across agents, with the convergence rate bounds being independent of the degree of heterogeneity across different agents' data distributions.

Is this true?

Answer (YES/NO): YES